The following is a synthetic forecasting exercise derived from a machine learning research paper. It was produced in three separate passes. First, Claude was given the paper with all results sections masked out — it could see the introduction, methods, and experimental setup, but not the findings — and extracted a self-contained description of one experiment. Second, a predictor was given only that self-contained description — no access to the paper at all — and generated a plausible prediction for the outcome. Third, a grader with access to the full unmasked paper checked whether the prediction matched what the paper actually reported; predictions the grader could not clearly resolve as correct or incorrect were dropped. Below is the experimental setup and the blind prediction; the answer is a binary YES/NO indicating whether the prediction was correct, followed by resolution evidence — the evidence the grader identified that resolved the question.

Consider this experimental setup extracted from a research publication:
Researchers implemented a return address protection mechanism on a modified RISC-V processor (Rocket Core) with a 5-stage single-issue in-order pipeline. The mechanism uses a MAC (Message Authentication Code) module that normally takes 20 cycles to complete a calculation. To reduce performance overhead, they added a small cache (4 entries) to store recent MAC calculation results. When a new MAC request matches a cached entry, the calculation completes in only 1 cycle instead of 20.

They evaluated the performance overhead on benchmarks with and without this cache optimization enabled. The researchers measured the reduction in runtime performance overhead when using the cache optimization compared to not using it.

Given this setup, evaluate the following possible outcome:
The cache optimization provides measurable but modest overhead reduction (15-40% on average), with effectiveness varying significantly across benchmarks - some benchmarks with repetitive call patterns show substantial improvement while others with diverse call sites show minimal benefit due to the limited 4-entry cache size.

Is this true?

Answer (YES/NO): YES